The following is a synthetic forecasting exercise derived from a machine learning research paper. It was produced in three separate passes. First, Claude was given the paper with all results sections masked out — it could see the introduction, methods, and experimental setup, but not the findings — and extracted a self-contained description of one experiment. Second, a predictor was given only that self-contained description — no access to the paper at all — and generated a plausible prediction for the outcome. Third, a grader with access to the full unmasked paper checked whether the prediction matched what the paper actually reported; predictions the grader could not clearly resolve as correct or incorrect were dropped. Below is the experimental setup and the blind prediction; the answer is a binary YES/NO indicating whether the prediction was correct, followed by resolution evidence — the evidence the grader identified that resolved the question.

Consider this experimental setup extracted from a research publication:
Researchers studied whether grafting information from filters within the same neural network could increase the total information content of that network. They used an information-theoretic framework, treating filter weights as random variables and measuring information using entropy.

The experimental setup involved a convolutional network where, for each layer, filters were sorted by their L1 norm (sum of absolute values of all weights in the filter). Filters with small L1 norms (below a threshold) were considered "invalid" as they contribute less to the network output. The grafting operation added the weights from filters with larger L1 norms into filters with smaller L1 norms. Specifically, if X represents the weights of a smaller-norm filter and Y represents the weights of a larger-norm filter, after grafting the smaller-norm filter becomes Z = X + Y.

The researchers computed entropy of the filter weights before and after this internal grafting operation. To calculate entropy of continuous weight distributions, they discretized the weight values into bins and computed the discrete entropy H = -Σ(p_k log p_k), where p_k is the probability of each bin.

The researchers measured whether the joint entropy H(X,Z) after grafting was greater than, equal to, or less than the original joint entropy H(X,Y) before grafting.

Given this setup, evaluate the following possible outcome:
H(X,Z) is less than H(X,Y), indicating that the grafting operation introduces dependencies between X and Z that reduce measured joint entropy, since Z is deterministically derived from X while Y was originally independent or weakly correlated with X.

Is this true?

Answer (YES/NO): NO